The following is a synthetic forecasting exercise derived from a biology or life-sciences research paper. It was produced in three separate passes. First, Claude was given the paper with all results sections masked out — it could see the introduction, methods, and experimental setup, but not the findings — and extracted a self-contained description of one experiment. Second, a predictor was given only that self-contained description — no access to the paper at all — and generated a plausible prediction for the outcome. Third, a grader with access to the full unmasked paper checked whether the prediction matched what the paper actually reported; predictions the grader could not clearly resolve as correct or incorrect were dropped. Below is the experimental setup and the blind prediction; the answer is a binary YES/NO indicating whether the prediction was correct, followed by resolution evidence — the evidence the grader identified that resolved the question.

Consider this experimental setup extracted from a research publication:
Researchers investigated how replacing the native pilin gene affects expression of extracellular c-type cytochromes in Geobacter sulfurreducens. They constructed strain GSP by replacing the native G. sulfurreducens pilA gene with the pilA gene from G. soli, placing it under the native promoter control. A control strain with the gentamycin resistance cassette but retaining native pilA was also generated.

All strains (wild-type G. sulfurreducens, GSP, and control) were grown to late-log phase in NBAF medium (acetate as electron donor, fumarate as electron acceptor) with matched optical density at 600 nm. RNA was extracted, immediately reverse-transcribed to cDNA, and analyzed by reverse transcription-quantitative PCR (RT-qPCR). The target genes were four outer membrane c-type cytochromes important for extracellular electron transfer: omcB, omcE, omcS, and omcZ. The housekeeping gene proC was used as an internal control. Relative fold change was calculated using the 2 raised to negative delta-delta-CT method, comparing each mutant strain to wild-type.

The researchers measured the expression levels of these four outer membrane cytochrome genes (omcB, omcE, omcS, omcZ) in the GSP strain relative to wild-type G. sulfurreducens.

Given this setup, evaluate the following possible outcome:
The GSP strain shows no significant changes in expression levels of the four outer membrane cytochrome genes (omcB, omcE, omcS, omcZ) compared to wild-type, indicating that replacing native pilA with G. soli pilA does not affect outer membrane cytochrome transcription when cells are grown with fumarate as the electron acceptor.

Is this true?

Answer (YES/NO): NO